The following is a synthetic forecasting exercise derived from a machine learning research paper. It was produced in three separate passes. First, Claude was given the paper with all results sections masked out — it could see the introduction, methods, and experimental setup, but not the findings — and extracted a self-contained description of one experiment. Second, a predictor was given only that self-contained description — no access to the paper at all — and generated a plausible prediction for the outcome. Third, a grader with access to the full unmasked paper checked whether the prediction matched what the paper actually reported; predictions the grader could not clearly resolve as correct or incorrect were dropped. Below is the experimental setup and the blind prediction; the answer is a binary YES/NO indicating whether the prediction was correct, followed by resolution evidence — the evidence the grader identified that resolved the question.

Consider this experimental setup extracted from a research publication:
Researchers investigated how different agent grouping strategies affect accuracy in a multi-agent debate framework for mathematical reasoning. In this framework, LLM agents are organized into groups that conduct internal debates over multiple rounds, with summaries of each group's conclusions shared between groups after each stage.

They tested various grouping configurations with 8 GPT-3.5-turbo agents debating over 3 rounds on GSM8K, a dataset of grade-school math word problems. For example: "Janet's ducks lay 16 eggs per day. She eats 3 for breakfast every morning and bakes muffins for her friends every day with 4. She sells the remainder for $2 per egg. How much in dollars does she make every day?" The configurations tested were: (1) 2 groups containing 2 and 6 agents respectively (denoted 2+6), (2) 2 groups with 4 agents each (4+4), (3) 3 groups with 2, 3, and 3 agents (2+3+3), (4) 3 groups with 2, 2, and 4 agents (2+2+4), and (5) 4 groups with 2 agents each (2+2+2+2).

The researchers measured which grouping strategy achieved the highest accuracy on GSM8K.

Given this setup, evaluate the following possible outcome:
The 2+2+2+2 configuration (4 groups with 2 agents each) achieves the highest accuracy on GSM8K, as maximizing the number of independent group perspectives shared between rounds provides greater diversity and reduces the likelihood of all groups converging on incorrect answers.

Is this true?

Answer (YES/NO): YES